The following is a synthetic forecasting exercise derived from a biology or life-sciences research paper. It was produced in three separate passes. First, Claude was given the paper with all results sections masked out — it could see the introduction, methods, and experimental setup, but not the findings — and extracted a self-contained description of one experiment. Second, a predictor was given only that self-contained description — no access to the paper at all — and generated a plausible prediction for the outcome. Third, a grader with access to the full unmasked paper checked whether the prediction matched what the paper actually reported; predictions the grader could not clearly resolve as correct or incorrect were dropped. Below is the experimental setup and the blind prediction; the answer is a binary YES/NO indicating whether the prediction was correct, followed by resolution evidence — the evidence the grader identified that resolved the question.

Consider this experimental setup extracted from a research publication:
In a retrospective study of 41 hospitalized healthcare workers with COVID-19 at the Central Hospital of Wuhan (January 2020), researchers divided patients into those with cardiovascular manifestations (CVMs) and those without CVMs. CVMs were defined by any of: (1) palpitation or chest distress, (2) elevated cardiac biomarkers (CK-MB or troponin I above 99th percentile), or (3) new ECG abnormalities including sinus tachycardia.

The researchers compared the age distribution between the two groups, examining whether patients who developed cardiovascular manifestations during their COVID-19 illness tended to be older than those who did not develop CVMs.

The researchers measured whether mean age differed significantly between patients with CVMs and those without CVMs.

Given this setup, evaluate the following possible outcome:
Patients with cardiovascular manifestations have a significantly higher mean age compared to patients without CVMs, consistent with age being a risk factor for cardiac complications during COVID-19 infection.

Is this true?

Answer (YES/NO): NO